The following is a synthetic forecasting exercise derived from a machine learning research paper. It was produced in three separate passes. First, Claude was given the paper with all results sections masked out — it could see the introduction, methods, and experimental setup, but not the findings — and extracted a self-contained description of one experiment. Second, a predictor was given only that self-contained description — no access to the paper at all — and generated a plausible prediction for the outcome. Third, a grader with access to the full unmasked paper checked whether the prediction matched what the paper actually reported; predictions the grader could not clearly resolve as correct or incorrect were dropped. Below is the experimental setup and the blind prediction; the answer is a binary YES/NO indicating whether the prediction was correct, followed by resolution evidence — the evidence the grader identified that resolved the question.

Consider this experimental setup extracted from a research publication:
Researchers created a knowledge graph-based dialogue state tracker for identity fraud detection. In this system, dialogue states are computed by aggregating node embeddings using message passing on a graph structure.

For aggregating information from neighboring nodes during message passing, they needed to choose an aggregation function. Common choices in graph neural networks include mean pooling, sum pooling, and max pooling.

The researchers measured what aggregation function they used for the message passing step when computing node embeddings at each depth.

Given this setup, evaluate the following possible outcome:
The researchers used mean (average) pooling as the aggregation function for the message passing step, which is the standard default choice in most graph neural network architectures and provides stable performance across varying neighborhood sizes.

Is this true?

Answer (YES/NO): NO